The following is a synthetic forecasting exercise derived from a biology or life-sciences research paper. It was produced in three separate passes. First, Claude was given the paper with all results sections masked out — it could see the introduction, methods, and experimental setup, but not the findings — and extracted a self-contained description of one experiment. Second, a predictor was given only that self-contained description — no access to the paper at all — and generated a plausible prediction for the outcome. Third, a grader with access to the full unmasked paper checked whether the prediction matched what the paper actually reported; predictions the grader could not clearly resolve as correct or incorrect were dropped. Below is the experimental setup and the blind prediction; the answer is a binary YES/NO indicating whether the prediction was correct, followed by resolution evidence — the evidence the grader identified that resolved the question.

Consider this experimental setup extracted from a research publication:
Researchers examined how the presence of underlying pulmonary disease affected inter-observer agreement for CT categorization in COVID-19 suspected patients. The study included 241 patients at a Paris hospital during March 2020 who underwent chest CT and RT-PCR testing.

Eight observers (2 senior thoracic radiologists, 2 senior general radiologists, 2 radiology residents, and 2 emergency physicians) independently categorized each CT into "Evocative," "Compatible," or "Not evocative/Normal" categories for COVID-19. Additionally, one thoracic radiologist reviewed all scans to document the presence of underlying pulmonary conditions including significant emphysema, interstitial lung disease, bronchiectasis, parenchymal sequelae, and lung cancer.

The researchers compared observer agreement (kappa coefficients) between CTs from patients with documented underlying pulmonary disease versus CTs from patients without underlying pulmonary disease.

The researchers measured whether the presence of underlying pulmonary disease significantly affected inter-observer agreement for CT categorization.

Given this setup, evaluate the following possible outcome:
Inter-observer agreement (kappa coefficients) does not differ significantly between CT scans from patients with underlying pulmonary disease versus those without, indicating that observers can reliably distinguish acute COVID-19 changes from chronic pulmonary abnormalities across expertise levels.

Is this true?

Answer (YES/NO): NO